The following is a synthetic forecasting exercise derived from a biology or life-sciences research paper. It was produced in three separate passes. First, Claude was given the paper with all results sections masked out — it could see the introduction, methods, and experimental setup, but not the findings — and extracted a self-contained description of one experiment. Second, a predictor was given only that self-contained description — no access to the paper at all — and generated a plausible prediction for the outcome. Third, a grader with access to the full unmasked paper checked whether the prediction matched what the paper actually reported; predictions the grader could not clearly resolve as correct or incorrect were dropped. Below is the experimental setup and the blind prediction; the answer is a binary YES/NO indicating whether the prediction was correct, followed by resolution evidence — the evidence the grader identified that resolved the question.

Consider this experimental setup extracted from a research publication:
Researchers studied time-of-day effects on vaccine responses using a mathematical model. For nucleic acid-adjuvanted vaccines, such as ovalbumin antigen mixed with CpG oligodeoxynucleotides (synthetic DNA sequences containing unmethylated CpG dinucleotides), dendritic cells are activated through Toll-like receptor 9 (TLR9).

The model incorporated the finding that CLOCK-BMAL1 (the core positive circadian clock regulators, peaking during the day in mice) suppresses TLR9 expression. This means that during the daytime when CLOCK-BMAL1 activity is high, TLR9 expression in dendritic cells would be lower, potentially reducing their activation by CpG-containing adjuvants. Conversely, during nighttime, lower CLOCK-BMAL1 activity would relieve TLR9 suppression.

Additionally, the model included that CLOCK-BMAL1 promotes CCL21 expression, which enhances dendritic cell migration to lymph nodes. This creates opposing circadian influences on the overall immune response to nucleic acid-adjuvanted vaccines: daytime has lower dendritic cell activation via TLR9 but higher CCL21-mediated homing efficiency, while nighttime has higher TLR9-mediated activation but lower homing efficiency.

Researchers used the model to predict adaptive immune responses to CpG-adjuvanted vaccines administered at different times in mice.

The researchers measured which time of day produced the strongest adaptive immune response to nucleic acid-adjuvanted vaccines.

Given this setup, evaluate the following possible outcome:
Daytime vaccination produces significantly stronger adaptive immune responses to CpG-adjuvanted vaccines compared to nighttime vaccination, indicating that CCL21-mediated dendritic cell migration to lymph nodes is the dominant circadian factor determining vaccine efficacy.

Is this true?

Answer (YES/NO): NO